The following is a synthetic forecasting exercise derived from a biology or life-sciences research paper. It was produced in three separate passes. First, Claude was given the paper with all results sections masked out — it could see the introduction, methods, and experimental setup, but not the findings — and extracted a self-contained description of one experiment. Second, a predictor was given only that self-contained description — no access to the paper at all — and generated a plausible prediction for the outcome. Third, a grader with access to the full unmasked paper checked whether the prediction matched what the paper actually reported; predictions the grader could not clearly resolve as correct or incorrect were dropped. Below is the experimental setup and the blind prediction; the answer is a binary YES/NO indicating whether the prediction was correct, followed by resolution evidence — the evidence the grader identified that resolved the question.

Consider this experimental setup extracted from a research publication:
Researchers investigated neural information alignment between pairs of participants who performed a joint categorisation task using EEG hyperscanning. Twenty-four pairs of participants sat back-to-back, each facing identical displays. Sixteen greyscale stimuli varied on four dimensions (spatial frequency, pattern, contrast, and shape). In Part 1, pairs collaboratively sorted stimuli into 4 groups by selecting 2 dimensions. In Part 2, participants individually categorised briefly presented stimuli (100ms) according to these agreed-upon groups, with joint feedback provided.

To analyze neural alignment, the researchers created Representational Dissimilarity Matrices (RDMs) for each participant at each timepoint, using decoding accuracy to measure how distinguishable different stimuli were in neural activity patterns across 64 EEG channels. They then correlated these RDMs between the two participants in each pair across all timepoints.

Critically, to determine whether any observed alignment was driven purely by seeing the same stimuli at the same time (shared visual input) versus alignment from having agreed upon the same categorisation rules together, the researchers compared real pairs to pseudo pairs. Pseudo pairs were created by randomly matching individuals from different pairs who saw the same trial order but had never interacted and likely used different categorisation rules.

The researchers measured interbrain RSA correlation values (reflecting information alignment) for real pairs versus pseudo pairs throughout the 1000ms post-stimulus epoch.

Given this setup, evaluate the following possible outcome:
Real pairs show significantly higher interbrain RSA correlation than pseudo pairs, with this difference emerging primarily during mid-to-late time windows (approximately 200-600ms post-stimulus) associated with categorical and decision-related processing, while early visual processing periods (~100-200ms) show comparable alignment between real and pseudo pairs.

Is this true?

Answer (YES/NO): NO